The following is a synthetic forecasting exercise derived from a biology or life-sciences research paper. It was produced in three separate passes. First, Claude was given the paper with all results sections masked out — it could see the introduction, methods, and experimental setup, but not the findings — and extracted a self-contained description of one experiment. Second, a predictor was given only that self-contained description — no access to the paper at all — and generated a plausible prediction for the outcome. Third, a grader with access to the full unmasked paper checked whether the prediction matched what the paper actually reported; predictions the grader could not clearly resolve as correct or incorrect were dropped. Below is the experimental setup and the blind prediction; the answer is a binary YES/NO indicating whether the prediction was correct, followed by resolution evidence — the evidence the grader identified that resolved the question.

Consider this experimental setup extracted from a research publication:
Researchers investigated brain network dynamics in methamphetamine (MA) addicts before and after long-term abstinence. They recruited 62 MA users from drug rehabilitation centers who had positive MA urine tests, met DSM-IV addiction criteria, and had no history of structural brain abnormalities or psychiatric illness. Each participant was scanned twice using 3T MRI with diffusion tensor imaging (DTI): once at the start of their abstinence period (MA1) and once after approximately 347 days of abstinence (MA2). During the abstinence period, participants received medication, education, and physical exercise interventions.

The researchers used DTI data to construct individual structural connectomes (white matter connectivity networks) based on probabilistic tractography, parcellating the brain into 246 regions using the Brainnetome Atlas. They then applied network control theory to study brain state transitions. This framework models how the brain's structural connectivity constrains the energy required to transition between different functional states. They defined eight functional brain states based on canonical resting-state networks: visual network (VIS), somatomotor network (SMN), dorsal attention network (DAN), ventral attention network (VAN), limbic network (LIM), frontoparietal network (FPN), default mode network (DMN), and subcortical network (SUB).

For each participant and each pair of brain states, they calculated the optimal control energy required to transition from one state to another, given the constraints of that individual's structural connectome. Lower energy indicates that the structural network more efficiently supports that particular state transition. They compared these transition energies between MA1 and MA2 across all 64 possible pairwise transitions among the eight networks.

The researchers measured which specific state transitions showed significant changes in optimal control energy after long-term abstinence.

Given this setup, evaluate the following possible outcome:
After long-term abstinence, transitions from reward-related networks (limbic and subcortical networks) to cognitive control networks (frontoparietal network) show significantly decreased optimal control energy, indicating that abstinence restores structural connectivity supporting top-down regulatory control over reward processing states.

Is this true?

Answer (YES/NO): NO